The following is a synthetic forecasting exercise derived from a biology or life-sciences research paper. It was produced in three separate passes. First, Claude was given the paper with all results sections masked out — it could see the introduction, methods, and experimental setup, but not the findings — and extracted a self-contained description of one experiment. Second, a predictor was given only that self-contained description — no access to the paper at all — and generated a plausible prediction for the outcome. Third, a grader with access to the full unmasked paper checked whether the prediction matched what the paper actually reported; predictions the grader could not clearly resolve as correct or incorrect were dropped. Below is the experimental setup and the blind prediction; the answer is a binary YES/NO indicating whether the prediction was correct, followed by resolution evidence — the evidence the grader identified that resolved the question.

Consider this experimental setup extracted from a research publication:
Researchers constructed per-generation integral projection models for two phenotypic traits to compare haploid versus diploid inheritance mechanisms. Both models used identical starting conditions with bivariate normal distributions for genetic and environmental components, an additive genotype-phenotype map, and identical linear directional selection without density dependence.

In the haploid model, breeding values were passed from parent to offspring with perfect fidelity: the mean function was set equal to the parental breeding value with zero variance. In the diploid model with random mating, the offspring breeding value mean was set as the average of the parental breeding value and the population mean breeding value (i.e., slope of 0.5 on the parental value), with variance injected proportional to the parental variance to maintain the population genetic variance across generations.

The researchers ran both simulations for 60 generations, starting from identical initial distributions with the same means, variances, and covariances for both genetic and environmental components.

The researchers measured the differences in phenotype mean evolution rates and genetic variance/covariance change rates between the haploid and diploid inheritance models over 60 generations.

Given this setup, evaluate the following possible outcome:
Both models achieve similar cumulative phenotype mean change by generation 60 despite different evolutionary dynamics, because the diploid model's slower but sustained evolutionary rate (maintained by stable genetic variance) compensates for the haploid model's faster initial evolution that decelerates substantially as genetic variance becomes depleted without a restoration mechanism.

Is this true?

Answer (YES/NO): NO